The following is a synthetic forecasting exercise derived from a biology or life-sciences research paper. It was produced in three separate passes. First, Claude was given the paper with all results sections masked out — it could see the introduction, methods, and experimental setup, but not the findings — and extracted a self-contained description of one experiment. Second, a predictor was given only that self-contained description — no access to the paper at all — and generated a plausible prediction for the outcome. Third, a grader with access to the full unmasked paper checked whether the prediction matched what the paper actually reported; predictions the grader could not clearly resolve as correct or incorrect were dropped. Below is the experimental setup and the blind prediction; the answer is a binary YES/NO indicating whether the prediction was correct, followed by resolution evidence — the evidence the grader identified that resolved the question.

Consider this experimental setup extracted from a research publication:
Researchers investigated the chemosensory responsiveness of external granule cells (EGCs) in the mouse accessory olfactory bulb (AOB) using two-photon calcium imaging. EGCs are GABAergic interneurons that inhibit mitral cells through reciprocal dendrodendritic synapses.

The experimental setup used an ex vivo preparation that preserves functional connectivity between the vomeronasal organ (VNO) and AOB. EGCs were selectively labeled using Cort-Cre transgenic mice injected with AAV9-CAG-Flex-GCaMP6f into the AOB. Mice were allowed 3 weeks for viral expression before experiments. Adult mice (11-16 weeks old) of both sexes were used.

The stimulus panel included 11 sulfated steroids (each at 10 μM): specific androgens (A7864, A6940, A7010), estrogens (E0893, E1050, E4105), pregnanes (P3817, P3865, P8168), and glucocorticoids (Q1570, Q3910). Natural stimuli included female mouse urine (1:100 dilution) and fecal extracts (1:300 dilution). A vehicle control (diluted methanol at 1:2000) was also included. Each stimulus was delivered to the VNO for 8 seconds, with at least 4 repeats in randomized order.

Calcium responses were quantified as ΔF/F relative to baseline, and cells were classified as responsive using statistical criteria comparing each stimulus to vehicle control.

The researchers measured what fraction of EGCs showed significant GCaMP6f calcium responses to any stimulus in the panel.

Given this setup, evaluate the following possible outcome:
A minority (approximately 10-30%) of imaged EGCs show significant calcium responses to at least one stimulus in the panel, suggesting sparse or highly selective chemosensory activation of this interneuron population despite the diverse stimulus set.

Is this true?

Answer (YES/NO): NO